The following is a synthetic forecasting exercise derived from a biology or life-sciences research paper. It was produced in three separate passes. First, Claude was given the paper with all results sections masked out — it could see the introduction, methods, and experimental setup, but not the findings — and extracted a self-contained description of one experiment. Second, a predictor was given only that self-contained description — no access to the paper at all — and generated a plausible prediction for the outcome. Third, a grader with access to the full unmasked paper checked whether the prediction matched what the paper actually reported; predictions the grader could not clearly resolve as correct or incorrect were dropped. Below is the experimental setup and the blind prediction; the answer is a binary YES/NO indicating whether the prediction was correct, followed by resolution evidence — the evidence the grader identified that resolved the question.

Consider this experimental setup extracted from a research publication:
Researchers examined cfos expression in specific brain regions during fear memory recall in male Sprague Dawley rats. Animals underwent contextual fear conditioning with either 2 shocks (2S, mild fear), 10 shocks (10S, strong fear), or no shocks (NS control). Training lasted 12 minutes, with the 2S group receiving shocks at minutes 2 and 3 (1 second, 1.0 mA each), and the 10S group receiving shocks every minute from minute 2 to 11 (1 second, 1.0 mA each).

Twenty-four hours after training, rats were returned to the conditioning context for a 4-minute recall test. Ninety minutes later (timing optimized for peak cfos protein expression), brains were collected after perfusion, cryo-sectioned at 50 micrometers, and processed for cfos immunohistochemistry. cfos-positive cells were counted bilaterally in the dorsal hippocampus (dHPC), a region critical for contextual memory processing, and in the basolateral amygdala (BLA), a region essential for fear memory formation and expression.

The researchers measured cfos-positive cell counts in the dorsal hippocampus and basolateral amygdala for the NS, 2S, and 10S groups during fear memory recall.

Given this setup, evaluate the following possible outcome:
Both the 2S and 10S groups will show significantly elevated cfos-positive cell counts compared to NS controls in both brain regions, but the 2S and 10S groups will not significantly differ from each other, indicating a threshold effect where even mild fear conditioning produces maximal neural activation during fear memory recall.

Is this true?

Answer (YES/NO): NO